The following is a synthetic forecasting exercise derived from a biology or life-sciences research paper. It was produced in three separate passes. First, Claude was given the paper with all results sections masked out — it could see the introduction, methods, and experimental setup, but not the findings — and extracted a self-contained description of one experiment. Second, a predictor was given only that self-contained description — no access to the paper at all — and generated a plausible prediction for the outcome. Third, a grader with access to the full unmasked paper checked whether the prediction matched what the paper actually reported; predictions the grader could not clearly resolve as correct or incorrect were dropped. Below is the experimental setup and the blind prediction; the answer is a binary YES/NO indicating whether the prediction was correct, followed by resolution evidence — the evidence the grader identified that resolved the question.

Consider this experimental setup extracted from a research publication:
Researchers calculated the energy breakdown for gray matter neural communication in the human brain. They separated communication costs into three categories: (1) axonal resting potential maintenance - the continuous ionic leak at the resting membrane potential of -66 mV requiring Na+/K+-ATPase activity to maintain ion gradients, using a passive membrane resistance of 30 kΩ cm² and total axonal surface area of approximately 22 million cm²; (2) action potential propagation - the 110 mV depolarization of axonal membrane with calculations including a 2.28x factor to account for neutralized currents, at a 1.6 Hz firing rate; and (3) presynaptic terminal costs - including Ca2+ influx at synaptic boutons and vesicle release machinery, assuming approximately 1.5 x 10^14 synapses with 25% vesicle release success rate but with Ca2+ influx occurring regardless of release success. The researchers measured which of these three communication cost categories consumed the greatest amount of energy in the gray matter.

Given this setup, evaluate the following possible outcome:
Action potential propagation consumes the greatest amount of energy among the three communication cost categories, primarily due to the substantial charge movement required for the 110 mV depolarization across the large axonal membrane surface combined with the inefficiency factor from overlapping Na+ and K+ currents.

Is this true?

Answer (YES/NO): NO